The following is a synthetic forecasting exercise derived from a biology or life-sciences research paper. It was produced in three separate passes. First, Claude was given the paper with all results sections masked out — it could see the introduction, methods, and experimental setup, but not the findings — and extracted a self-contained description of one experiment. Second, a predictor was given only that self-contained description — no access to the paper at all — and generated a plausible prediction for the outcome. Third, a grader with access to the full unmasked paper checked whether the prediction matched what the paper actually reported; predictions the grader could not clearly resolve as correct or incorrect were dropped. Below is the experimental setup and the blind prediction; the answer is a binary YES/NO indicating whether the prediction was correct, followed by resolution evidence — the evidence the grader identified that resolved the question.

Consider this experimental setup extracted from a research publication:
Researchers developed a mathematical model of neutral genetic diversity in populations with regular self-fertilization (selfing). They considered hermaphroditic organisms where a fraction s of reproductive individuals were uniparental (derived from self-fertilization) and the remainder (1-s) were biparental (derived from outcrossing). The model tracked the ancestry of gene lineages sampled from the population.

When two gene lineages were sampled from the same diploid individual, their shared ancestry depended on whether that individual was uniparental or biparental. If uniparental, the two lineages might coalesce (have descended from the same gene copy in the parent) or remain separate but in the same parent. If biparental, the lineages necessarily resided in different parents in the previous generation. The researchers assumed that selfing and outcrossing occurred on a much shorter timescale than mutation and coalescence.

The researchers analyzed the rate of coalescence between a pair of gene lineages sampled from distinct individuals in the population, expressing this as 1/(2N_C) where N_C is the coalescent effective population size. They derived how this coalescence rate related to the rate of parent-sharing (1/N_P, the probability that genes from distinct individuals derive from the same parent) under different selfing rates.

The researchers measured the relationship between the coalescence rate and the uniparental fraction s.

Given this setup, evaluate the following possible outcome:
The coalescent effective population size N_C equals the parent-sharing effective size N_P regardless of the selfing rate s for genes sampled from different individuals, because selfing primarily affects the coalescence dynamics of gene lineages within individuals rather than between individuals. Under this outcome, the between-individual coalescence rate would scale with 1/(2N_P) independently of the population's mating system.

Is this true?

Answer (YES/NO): NO